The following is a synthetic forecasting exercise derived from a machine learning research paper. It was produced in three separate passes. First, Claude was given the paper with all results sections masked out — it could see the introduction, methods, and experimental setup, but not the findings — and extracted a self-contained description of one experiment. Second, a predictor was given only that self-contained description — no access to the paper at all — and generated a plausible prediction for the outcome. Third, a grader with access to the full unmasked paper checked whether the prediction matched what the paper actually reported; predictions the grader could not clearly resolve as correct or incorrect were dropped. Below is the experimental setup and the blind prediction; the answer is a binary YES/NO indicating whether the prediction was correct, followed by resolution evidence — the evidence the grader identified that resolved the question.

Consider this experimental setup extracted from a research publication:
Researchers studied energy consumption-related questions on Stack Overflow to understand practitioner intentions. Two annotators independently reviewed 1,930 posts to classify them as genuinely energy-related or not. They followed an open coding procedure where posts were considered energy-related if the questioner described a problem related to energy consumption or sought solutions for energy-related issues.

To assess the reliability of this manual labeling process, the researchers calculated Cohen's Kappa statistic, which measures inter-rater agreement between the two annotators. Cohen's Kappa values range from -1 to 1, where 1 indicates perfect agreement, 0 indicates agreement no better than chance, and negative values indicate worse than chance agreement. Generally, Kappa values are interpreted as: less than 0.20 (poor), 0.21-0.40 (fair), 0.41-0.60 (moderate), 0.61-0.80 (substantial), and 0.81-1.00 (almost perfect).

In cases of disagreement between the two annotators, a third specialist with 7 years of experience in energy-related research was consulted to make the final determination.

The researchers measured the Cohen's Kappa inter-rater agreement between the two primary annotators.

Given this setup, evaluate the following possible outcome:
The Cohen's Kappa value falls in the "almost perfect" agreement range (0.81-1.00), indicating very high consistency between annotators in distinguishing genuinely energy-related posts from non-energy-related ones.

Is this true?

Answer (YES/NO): NO